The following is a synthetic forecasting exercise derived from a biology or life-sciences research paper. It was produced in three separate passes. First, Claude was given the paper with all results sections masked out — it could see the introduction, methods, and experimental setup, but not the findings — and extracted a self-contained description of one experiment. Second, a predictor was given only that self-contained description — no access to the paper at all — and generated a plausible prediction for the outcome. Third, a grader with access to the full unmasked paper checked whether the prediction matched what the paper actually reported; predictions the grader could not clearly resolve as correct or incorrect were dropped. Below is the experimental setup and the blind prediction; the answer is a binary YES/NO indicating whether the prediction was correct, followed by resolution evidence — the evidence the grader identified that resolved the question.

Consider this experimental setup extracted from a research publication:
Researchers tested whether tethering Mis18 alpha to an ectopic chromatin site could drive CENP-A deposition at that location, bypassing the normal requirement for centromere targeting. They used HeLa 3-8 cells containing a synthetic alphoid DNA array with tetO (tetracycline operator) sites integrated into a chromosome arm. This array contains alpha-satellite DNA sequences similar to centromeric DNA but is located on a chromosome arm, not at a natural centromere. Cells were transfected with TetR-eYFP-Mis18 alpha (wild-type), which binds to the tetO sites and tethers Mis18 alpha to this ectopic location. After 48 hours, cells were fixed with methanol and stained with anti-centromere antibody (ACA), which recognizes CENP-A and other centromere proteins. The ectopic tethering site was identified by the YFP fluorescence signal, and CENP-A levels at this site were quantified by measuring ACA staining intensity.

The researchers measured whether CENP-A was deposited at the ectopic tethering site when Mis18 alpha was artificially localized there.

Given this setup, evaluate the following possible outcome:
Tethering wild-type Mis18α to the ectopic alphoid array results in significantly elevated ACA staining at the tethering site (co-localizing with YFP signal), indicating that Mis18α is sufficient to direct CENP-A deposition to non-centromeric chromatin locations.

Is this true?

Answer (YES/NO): YES